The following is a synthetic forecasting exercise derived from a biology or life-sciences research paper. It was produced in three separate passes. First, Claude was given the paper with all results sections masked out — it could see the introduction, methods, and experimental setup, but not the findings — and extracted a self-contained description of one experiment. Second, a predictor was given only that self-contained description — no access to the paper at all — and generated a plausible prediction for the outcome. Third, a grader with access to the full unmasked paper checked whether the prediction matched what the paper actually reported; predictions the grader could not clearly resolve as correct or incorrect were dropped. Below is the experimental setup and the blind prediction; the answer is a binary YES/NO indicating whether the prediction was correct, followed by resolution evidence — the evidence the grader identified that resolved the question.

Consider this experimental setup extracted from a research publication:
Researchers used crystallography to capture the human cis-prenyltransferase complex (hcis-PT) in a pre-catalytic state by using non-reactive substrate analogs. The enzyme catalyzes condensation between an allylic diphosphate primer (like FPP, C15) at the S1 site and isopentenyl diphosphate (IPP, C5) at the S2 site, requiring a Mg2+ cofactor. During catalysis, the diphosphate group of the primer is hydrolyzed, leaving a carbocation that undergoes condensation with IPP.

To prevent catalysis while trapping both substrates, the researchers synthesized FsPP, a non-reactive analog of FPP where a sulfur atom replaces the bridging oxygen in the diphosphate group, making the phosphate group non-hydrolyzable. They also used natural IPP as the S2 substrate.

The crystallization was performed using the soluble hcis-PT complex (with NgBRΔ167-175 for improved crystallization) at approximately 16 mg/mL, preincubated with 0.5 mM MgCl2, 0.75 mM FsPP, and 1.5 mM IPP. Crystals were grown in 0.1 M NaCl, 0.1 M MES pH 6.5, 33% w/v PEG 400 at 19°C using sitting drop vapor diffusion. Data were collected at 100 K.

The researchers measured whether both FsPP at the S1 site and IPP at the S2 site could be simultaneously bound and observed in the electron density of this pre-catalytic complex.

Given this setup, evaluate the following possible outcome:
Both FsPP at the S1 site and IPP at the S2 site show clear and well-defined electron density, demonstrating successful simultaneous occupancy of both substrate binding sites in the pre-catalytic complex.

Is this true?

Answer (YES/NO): YES